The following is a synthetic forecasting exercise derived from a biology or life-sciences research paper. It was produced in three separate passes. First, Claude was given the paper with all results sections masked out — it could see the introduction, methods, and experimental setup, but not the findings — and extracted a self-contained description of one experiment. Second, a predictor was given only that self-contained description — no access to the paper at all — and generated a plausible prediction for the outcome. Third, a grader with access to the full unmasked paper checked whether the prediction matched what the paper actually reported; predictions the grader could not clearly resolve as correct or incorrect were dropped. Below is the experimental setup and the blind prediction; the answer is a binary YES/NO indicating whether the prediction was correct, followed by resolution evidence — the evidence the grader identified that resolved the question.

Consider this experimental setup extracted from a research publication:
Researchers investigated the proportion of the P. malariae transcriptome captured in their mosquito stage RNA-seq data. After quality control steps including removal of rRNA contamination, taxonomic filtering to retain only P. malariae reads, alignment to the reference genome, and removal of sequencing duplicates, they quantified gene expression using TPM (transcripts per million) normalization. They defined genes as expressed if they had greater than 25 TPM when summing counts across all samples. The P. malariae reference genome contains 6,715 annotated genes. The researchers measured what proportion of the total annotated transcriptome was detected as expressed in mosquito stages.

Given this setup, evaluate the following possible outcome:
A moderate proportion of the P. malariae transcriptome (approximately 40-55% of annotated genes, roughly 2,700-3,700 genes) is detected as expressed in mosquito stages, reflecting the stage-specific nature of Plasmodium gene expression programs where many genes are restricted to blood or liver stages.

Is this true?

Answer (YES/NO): YES